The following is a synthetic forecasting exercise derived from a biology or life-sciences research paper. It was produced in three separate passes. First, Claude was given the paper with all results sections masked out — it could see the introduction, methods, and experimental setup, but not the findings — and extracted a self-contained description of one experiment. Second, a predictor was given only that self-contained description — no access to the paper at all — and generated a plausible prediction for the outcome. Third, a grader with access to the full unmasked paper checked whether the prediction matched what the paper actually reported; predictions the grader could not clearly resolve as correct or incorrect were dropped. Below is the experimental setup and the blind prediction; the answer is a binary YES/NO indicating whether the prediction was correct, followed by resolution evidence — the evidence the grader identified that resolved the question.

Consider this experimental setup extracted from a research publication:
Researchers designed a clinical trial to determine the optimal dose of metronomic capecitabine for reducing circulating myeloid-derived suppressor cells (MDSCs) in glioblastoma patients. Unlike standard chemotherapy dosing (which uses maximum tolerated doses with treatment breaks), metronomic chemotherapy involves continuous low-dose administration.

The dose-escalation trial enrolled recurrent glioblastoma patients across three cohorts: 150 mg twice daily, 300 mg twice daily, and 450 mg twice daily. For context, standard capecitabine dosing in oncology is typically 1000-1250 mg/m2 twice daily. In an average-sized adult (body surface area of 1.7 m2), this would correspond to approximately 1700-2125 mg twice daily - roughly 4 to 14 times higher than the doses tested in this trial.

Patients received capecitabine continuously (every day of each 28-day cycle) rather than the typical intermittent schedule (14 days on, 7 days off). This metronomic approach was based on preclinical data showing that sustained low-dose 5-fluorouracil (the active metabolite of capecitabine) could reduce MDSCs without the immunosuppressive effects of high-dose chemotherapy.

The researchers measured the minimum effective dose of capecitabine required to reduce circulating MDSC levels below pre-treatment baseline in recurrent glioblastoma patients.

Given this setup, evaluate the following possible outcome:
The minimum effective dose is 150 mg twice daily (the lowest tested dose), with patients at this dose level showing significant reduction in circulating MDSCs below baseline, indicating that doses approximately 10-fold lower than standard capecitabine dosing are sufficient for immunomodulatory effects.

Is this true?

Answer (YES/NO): NO